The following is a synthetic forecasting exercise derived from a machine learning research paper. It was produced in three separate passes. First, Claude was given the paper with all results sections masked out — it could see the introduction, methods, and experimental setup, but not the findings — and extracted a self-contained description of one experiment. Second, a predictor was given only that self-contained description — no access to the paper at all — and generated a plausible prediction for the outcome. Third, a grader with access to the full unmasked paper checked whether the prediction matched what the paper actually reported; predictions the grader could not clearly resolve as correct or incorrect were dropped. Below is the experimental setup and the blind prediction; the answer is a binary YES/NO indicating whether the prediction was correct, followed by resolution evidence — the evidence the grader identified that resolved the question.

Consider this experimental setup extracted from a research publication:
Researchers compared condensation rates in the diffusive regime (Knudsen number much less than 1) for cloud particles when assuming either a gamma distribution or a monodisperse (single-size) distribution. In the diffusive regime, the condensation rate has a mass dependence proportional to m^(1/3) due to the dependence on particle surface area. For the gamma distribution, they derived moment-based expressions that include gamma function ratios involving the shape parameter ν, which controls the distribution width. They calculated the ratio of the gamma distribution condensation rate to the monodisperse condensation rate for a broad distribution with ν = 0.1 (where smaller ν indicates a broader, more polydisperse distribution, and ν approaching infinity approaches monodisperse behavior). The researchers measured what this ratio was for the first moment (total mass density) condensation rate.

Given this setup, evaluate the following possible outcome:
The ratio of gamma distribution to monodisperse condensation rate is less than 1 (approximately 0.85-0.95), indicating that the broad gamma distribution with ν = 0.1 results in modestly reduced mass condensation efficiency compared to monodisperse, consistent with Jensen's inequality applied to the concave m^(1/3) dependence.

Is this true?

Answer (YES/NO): NO